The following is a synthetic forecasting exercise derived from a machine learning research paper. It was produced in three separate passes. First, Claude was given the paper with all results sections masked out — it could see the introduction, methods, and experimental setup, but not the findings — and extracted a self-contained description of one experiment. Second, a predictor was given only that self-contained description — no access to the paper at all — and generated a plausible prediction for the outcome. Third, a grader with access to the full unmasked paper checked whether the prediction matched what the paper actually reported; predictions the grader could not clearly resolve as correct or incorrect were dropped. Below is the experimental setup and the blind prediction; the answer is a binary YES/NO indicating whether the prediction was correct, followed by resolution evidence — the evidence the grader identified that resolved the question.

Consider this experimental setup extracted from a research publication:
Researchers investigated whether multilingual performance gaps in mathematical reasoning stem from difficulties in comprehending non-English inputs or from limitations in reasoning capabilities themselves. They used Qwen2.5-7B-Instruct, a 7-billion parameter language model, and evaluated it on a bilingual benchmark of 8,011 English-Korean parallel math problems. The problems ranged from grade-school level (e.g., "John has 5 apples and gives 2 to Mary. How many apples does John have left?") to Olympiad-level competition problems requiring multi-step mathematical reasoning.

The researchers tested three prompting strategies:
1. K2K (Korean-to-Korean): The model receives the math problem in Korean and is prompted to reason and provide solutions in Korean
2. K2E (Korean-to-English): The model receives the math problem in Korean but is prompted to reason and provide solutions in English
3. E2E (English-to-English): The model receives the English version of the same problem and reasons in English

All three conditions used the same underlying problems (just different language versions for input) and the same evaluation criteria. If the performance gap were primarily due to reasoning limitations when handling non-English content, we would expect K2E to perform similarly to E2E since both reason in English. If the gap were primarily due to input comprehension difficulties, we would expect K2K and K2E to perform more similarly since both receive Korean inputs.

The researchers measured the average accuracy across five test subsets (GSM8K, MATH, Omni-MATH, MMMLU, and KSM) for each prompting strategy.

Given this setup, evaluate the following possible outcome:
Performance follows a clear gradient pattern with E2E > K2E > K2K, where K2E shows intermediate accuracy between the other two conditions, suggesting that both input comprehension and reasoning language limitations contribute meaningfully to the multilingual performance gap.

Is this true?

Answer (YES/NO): NO